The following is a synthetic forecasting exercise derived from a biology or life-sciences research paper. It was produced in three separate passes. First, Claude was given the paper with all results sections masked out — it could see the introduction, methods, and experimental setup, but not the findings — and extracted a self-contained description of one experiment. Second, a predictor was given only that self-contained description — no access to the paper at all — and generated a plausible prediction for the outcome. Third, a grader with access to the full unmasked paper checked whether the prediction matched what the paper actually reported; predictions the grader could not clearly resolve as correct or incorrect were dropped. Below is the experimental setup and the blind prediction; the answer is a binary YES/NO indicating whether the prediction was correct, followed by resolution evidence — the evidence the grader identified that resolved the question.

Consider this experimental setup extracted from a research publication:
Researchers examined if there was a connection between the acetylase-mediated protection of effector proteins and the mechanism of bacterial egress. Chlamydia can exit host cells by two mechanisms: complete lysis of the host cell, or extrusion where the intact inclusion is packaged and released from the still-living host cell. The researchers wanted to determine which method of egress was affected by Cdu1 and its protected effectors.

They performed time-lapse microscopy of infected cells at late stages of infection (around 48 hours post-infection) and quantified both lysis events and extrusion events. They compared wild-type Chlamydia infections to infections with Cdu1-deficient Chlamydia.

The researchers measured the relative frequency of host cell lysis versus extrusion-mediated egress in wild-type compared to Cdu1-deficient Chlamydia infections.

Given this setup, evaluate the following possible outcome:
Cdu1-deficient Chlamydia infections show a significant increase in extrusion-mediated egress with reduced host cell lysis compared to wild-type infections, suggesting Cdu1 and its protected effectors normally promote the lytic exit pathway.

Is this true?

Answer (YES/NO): NO